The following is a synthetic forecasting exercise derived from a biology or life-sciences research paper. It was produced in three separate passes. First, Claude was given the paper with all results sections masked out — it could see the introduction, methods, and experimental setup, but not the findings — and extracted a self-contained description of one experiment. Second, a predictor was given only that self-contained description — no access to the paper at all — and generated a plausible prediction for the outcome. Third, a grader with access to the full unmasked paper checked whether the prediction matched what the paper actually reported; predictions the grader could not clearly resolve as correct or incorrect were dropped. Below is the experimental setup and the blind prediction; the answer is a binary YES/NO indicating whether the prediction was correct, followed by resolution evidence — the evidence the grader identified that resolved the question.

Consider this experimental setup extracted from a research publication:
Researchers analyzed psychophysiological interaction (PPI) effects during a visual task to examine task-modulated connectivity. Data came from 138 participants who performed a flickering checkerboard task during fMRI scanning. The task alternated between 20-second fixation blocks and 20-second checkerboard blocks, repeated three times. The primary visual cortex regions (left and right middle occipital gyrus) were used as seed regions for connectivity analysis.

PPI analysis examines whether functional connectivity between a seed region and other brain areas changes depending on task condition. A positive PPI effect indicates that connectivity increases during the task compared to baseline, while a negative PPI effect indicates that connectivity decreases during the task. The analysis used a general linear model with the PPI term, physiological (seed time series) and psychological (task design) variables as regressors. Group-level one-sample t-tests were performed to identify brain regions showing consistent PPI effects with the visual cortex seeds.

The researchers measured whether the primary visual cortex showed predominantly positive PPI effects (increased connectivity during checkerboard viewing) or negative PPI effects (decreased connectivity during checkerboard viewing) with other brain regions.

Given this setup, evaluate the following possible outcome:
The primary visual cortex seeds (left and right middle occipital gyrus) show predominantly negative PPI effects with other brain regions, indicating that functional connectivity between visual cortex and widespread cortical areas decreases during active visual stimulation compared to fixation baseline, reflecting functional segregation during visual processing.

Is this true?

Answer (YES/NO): YES